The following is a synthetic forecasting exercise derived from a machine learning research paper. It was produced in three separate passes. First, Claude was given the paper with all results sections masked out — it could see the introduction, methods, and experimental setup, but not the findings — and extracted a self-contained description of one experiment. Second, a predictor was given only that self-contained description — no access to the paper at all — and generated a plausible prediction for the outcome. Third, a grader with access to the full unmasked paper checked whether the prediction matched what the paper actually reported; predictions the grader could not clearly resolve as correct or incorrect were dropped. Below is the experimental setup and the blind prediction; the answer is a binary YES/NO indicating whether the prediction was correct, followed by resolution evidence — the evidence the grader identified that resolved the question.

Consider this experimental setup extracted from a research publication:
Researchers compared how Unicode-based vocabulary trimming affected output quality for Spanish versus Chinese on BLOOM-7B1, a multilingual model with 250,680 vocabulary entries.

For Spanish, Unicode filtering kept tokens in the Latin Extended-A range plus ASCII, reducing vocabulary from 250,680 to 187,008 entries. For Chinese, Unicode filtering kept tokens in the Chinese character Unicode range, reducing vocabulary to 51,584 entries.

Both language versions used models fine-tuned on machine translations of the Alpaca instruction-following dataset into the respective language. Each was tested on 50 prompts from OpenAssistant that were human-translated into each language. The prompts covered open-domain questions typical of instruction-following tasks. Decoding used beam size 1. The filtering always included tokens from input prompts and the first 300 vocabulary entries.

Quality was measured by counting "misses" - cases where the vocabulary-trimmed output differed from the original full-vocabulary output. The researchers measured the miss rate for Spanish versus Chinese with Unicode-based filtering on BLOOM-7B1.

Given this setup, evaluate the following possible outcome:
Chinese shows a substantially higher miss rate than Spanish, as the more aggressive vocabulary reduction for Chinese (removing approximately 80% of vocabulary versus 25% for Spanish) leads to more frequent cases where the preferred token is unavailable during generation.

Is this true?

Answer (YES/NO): YES